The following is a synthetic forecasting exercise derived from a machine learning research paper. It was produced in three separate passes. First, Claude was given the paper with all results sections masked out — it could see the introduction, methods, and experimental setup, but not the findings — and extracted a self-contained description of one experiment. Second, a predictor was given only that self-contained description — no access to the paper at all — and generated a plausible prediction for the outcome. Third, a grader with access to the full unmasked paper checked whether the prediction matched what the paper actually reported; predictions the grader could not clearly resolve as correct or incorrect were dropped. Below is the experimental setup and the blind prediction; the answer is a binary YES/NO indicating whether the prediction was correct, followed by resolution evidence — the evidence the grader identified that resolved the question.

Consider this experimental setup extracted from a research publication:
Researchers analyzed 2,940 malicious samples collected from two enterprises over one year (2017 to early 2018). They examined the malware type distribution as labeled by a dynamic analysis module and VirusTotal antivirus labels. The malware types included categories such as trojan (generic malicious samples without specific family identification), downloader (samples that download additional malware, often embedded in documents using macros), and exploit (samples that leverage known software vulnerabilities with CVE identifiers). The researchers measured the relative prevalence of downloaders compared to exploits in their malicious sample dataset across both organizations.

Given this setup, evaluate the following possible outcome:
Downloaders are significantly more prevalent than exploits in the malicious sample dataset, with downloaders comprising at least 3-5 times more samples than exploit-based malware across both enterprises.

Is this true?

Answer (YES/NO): YES